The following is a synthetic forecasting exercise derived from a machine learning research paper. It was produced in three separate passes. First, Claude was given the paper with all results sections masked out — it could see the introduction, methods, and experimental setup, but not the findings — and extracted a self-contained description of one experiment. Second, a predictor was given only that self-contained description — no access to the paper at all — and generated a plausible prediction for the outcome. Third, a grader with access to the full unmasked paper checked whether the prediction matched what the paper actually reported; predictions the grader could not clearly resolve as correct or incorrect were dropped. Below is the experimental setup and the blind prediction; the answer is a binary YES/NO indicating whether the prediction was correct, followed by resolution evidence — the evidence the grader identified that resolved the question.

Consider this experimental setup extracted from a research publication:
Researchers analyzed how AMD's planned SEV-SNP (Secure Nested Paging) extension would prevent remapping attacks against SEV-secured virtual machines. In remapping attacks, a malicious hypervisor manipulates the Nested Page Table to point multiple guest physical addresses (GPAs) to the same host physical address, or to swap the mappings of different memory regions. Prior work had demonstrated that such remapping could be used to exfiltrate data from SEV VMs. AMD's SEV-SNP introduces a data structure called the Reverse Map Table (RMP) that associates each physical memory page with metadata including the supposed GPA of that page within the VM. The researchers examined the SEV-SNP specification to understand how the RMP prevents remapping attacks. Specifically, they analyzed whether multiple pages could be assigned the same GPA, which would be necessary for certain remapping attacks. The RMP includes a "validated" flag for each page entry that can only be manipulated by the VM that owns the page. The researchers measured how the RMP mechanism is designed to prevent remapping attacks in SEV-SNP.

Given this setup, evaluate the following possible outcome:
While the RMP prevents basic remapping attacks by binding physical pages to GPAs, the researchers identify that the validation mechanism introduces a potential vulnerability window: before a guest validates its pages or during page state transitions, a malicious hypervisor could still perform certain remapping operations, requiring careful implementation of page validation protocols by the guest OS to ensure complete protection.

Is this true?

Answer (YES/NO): NO